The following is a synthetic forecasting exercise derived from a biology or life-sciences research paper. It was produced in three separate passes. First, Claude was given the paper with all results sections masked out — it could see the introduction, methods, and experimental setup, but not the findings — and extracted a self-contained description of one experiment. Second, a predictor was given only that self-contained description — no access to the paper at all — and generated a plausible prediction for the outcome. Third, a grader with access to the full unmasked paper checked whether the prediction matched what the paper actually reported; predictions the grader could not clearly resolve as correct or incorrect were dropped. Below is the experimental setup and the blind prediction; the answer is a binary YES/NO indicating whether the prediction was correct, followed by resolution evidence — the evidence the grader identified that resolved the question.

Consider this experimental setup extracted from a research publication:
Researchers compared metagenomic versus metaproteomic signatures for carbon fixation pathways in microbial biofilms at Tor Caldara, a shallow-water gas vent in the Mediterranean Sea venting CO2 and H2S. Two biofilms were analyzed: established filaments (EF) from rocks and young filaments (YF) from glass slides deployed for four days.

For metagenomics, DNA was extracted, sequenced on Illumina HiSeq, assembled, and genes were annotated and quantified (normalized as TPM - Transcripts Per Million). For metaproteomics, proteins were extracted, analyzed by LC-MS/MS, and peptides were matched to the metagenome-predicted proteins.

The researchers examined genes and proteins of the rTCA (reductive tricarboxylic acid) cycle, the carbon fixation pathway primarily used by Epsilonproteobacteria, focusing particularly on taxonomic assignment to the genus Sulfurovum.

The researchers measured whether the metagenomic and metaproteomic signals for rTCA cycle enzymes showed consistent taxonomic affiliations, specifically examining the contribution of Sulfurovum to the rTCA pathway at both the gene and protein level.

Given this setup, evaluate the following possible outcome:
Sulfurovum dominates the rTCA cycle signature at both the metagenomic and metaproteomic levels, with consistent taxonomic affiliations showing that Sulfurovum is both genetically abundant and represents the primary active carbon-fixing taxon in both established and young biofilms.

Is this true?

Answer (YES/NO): NO